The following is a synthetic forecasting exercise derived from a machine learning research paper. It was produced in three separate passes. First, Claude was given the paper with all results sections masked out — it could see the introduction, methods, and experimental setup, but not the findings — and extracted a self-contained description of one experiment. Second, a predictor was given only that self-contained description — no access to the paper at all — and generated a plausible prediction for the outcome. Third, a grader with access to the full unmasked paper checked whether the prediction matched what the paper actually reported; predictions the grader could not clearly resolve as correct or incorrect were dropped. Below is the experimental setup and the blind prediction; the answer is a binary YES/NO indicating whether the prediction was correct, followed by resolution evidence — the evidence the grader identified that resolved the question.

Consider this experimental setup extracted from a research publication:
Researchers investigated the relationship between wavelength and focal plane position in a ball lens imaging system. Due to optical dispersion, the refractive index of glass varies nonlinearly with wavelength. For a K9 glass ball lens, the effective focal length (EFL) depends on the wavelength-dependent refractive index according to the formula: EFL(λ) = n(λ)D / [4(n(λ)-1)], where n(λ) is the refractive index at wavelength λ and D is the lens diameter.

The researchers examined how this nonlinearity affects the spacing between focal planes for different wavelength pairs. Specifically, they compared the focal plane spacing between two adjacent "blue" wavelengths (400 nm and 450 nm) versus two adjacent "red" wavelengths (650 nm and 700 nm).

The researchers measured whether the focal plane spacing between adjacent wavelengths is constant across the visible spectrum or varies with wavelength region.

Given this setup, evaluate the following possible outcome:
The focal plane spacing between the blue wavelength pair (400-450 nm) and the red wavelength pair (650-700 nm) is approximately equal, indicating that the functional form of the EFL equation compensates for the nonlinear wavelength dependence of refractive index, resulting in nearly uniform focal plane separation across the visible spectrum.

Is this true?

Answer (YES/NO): NO